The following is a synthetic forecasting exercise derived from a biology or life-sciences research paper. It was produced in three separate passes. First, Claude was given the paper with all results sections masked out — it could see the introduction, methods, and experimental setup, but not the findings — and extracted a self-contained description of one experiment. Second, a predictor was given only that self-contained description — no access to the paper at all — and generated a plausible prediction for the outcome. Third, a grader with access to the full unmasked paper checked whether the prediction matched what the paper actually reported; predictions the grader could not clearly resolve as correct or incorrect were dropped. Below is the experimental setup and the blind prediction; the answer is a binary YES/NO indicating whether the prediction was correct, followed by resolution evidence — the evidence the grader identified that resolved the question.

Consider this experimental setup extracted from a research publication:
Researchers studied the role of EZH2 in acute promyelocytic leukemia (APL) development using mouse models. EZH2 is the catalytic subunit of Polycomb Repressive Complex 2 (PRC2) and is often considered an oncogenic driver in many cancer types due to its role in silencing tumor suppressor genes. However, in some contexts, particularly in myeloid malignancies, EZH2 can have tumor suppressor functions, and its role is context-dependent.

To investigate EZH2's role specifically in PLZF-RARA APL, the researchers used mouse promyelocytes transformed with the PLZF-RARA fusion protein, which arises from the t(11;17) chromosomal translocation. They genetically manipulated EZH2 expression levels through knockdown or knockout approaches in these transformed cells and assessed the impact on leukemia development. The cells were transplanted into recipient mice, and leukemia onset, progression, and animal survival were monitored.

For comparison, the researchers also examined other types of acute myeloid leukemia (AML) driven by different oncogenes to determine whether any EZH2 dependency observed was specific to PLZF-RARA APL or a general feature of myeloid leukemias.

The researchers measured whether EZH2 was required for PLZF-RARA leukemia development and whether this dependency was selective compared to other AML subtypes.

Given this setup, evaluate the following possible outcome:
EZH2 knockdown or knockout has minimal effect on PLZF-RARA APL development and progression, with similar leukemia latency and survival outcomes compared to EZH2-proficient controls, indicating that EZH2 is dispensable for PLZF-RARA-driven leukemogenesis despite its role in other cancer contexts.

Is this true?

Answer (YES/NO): NO